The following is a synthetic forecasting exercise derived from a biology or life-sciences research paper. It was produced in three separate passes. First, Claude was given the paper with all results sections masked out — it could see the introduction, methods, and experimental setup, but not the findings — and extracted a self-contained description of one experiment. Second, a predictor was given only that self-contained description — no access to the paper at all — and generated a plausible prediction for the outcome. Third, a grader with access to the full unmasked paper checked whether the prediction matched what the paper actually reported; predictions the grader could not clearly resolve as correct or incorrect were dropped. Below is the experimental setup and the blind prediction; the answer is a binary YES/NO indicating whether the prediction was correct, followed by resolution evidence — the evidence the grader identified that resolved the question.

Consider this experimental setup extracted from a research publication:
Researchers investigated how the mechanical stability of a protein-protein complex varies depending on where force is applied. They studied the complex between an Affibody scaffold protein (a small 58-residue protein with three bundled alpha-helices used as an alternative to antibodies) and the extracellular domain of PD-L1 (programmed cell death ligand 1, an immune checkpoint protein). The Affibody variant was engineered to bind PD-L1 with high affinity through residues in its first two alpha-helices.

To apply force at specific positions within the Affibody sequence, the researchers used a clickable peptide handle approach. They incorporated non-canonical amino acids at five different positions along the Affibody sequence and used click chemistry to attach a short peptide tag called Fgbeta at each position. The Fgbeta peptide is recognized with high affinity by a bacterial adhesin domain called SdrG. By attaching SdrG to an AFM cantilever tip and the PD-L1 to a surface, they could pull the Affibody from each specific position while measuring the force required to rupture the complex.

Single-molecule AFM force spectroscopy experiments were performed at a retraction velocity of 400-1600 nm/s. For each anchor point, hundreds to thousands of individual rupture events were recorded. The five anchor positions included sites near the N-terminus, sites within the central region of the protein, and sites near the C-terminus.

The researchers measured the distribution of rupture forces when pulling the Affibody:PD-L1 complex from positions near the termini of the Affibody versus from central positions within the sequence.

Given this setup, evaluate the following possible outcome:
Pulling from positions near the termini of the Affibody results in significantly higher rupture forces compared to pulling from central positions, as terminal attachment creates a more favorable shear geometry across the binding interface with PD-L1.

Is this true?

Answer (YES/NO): NO